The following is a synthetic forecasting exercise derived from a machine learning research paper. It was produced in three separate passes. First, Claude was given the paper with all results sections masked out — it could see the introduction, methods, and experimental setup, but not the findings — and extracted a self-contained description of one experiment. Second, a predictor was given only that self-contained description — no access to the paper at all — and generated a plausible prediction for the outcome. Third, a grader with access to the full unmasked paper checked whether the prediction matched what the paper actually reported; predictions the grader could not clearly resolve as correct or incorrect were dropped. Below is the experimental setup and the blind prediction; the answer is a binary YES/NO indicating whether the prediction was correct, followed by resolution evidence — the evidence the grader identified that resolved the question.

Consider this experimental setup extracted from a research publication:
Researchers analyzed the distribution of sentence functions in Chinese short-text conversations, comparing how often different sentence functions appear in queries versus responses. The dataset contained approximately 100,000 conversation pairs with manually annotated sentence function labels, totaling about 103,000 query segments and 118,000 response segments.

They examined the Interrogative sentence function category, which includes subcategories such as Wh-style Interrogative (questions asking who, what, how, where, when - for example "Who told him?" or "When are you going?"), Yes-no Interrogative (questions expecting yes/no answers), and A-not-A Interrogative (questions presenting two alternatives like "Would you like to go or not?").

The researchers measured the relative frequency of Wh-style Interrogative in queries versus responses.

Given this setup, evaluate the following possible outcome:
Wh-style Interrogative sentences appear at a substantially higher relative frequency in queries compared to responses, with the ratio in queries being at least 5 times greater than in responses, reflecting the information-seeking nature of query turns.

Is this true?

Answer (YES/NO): NO